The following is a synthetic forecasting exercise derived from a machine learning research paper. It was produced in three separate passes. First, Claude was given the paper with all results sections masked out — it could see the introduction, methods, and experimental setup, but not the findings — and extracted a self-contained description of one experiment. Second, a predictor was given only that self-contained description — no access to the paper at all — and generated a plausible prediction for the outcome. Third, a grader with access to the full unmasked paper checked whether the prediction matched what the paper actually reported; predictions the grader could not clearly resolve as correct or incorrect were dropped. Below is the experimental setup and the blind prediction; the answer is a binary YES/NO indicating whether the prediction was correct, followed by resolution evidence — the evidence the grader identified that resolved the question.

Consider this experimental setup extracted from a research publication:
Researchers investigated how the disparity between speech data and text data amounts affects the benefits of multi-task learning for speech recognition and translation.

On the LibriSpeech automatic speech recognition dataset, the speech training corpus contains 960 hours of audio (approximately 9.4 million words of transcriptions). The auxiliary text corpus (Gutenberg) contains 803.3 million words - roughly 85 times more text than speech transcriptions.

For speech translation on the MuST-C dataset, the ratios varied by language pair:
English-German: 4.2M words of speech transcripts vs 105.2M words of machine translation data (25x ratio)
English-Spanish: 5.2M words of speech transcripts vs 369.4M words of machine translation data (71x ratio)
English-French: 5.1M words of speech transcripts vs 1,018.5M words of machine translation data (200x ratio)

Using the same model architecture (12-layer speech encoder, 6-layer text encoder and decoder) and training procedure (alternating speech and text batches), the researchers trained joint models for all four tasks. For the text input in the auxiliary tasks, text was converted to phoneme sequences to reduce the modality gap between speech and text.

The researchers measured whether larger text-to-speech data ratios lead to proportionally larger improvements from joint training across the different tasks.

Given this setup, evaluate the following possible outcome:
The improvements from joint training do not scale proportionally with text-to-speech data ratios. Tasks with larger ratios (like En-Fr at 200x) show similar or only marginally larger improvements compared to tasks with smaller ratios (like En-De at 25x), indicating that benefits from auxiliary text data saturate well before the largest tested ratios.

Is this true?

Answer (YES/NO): NO